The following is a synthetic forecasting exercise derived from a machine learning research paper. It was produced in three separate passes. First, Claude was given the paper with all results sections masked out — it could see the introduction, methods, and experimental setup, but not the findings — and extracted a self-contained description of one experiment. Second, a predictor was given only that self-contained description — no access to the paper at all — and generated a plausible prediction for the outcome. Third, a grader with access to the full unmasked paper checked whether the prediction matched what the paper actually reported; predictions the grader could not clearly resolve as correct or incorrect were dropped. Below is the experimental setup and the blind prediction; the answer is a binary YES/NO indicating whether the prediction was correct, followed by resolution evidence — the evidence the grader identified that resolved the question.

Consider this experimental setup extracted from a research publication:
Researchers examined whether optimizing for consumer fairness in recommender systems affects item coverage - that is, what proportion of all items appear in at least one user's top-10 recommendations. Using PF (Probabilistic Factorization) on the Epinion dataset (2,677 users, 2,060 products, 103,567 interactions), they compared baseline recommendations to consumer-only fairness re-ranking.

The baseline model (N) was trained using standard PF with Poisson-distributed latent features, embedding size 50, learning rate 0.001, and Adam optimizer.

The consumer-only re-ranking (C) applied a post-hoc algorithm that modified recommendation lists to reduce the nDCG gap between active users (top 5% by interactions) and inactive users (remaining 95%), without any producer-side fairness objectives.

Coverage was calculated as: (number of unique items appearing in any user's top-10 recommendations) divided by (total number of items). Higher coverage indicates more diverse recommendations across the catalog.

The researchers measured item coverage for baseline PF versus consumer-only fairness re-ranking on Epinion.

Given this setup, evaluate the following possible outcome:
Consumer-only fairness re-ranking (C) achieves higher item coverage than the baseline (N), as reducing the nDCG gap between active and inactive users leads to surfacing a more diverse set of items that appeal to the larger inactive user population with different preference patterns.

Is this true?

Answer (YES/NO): YES